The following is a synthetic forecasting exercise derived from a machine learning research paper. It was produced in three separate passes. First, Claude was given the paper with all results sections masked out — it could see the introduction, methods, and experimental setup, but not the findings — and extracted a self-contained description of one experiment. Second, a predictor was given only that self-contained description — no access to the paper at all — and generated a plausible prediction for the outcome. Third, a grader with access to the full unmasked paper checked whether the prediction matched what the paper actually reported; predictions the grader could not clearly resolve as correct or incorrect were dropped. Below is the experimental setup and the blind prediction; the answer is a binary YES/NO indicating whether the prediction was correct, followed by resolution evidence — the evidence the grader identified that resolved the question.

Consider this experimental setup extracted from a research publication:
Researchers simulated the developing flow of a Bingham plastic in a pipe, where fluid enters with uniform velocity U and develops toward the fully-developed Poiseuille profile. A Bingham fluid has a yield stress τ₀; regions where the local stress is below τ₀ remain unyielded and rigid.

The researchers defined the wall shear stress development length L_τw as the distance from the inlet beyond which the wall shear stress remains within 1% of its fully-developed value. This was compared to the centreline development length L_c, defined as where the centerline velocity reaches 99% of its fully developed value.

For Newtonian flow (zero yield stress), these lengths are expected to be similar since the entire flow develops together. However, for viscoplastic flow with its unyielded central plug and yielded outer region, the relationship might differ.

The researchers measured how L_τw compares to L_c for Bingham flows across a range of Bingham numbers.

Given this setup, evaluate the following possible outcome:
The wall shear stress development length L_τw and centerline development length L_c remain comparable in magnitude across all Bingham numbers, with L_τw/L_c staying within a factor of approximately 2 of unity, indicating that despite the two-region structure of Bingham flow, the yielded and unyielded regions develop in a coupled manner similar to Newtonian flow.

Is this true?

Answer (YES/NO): NO